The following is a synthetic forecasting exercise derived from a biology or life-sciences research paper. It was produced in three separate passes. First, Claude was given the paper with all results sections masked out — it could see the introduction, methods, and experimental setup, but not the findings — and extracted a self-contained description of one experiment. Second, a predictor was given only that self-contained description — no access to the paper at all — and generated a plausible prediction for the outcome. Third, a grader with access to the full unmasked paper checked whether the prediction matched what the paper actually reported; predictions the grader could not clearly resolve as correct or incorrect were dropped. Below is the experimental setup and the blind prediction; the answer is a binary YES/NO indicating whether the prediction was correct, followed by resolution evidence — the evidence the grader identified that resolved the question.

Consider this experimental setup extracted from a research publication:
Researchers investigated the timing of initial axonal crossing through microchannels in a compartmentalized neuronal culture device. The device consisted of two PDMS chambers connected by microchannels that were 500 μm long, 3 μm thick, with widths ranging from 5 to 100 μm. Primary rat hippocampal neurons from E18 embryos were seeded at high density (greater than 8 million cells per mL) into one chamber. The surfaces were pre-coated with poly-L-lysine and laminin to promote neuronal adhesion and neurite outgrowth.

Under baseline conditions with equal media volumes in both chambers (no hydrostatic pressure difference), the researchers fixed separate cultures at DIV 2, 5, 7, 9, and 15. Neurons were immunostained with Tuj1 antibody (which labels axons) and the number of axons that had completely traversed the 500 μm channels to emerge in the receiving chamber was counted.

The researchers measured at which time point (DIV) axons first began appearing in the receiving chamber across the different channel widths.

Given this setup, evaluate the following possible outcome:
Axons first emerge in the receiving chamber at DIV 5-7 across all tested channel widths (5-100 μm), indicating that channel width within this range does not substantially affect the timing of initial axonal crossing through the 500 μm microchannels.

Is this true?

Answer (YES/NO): NO